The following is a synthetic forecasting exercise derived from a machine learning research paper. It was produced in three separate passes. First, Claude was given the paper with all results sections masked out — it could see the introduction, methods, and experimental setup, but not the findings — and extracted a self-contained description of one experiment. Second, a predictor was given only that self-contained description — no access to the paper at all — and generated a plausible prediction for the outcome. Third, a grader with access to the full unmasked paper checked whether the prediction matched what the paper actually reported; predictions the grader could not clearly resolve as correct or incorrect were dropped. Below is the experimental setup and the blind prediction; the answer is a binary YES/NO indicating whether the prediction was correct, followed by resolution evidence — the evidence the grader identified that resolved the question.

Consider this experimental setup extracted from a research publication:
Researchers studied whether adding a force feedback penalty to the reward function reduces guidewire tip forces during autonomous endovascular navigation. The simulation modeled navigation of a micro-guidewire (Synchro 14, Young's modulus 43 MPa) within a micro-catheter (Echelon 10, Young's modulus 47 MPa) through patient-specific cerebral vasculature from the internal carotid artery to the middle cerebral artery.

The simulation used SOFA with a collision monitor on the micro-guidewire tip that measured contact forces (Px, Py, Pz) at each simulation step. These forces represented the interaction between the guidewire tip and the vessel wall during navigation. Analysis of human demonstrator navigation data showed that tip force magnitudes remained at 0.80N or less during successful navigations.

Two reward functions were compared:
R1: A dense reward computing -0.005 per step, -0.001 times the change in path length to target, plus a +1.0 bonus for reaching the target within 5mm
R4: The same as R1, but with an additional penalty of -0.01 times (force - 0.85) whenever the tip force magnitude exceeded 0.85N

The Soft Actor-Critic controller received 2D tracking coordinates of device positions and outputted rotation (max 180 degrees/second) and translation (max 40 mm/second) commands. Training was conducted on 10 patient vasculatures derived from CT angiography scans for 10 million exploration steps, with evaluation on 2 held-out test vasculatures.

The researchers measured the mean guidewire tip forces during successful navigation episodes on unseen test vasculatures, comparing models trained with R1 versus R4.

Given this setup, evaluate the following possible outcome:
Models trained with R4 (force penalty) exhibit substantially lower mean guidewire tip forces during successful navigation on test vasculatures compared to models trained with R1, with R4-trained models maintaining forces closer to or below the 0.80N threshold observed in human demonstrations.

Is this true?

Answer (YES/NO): NO